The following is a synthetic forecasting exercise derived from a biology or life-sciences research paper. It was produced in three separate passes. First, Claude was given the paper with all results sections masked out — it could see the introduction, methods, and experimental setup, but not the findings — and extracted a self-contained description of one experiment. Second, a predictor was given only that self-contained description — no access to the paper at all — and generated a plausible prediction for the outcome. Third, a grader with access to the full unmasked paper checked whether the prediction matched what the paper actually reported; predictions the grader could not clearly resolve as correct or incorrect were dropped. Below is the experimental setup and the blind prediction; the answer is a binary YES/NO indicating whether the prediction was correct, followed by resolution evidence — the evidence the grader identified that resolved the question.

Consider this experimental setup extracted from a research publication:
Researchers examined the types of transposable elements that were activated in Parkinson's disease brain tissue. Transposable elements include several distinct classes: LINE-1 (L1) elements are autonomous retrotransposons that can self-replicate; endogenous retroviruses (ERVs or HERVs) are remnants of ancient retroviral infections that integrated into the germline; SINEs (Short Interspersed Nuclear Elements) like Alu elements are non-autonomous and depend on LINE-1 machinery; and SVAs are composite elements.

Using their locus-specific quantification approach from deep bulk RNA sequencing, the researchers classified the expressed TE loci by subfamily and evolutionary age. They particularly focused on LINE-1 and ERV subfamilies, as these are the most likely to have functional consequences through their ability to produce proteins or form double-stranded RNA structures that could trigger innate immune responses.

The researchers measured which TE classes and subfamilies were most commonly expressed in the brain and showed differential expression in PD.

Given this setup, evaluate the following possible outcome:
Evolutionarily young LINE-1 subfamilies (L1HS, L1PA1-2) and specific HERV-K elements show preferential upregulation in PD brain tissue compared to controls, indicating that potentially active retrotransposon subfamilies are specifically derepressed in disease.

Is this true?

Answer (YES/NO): NO